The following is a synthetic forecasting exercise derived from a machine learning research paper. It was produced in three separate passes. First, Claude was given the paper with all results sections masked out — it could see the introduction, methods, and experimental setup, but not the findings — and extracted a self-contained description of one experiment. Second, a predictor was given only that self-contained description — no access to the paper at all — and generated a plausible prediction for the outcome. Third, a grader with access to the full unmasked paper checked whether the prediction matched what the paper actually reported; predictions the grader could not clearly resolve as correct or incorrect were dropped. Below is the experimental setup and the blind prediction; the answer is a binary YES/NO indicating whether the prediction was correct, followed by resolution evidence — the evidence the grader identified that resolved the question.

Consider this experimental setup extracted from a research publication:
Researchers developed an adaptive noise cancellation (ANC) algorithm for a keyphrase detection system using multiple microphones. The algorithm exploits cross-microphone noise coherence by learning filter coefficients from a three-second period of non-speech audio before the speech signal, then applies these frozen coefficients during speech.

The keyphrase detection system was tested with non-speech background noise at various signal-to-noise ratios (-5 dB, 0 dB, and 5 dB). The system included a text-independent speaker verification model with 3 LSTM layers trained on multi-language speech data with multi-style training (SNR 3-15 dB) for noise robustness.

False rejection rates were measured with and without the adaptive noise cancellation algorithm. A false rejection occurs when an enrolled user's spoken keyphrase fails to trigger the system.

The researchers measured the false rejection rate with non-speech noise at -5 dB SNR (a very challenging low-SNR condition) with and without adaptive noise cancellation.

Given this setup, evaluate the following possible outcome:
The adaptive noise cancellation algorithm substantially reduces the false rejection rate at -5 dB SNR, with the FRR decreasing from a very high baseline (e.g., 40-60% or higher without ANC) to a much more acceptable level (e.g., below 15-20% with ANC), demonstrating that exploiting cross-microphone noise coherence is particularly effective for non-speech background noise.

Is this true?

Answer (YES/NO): NO